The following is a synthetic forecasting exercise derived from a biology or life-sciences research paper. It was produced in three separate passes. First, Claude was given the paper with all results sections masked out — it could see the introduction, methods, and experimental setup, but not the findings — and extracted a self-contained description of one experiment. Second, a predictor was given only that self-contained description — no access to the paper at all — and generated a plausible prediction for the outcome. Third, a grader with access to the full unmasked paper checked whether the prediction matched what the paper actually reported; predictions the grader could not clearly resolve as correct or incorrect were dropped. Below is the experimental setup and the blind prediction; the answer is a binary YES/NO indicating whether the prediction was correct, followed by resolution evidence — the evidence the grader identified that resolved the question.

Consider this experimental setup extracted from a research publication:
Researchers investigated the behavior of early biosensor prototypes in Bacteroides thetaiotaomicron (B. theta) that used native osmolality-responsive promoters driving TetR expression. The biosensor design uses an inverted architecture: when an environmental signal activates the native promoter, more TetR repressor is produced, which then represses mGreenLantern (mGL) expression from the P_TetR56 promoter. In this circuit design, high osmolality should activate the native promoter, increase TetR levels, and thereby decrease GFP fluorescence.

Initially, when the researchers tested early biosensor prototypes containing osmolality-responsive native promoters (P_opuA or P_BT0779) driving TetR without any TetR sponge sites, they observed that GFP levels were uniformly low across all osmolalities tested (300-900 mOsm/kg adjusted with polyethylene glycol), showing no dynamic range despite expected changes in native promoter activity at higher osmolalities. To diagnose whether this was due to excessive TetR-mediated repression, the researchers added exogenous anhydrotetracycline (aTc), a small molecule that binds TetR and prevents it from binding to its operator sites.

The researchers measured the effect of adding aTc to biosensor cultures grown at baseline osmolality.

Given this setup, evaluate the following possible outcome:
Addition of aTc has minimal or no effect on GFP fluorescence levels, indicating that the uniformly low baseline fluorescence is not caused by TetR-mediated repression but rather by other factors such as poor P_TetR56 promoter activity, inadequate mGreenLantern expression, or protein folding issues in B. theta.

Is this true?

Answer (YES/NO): NO